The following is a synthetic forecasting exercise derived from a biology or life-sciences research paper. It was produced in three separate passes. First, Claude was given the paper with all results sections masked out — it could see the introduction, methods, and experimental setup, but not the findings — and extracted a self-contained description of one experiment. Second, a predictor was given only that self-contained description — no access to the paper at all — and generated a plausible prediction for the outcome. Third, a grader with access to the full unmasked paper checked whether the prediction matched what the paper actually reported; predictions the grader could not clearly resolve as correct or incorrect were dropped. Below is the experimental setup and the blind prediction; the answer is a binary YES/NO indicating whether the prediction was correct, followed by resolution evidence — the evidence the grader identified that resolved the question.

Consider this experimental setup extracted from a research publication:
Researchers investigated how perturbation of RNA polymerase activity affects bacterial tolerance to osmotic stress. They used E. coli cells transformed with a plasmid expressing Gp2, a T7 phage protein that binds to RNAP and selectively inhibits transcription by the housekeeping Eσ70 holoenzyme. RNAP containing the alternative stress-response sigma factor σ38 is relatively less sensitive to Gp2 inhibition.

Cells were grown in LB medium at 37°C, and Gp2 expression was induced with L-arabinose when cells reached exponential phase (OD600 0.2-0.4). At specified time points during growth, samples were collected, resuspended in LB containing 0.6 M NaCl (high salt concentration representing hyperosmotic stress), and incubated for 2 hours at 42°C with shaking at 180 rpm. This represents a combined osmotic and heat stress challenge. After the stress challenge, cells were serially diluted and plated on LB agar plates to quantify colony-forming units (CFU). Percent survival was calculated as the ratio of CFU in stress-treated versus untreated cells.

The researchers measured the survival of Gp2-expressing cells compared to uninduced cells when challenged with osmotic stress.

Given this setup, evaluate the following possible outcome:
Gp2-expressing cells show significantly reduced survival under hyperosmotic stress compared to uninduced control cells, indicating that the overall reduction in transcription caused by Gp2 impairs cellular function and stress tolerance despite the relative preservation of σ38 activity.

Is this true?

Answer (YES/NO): NO